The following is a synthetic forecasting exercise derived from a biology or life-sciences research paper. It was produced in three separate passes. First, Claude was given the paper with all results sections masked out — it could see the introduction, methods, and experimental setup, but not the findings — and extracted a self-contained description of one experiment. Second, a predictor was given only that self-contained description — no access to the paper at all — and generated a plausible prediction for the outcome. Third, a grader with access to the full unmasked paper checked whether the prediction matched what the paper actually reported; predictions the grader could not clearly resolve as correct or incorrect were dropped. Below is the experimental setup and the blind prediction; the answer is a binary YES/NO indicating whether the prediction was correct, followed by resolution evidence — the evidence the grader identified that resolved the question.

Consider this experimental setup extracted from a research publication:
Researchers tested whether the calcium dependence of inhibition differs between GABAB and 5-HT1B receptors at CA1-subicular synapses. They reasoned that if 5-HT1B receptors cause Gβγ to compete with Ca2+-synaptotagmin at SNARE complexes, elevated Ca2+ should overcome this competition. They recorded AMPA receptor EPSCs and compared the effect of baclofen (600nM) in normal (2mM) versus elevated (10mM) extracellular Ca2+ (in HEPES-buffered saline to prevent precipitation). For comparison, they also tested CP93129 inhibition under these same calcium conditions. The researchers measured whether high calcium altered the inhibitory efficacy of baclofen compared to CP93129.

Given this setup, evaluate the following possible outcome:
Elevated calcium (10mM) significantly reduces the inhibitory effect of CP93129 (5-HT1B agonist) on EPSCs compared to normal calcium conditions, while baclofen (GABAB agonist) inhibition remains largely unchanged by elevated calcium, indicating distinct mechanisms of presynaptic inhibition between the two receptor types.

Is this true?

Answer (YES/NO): YES